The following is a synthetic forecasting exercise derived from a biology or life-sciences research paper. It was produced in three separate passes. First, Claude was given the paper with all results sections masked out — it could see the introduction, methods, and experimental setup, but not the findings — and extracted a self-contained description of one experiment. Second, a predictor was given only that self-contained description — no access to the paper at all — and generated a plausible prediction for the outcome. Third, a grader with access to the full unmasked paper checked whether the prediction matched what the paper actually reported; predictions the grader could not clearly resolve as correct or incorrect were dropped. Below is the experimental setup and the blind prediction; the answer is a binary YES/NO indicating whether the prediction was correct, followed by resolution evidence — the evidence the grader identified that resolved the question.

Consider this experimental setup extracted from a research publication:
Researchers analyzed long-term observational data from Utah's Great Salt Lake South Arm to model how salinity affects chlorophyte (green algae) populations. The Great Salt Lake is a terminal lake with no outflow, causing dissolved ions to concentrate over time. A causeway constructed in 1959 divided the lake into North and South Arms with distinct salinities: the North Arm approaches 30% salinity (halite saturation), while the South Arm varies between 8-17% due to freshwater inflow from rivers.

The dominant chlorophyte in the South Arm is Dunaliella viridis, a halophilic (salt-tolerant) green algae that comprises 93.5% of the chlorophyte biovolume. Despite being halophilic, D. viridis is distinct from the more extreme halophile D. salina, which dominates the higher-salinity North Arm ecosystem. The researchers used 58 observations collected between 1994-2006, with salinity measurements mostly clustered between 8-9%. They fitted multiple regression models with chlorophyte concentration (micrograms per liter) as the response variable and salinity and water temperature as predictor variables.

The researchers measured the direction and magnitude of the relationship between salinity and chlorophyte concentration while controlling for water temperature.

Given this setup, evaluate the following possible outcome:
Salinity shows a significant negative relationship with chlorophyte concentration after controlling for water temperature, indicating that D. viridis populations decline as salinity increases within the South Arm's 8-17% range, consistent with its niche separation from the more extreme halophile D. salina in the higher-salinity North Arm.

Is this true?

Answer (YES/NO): NO